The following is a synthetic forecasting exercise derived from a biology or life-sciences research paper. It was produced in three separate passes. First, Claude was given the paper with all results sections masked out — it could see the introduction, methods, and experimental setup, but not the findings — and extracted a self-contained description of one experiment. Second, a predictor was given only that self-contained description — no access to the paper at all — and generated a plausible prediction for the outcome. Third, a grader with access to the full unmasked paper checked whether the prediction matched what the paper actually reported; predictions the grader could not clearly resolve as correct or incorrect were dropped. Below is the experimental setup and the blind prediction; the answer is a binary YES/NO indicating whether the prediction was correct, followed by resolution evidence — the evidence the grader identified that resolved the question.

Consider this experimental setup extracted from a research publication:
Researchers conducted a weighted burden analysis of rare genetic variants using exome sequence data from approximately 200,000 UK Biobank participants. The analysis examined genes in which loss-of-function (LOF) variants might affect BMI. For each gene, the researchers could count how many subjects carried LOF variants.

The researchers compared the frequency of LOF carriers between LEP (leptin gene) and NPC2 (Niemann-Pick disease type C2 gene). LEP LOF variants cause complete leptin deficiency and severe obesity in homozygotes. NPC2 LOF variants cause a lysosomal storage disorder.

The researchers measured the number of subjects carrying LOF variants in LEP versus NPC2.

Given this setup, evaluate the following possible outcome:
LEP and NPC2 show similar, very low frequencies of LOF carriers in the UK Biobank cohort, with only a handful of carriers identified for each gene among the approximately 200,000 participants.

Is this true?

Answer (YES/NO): NO